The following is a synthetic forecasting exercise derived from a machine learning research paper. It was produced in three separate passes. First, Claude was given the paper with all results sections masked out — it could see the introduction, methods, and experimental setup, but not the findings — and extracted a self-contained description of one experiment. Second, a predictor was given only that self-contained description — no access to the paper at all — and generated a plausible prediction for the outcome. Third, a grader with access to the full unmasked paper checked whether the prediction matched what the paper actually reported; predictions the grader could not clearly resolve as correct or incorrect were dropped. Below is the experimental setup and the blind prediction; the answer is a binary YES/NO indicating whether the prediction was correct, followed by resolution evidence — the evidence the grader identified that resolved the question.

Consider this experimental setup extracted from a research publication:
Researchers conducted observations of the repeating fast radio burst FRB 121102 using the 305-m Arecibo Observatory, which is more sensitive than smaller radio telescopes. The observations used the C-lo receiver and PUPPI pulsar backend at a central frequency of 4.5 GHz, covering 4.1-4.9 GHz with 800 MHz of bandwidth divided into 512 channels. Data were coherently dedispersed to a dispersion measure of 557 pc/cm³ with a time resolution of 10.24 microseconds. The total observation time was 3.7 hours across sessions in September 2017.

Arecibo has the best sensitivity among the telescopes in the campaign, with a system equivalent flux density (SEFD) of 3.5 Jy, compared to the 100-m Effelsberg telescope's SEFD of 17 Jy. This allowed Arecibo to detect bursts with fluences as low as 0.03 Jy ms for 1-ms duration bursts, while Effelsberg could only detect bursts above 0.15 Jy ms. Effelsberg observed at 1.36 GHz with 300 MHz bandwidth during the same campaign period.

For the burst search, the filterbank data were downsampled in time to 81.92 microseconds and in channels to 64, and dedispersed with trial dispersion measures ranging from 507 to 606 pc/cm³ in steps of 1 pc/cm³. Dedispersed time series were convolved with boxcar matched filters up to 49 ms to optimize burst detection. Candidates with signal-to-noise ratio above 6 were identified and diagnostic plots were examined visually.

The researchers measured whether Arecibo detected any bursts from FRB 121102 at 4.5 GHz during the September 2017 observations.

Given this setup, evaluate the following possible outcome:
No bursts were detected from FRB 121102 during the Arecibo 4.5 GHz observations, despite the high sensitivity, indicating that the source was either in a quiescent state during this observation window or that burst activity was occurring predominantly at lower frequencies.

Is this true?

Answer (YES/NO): YES